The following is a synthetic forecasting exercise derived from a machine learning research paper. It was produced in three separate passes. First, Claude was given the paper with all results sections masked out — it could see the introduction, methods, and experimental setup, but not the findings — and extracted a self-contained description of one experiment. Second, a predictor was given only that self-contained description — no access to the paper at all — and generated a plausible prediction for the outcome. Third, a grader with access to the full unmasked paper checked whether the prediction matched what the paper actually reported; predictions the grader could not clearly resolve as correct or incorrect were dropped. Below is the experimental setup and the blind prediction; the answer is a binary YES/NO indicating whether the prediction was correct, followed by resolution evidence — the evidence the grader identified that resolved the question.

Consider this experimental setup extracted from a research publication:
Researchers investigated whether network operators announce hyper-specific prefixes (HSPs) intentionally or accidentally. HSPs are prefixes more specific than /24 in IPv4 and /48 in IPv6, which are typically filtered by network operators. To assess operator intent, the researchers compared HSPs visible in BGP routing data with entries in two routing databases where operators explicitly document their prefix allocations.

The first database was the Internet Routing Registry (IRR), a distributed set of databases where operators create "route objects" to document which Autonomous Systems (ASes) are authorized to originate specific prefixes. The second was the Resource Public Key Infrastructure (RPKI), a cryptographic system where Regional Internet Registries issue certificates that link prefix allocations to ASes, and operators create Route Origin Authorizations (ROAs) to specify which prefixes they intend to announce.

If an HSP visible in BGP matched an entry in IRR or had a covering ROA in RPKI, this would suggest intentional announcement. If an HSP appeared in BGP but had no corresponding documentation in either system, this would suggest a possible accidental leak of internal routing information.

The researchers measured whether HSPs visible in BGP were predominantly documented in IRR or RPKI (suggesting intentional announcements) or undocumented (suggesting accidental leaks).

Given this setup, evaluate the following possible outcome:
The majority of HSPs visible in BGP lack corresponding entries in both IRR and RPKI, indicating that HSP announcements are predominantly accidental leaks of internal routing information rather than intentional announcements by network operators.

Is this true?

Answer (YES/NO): YES